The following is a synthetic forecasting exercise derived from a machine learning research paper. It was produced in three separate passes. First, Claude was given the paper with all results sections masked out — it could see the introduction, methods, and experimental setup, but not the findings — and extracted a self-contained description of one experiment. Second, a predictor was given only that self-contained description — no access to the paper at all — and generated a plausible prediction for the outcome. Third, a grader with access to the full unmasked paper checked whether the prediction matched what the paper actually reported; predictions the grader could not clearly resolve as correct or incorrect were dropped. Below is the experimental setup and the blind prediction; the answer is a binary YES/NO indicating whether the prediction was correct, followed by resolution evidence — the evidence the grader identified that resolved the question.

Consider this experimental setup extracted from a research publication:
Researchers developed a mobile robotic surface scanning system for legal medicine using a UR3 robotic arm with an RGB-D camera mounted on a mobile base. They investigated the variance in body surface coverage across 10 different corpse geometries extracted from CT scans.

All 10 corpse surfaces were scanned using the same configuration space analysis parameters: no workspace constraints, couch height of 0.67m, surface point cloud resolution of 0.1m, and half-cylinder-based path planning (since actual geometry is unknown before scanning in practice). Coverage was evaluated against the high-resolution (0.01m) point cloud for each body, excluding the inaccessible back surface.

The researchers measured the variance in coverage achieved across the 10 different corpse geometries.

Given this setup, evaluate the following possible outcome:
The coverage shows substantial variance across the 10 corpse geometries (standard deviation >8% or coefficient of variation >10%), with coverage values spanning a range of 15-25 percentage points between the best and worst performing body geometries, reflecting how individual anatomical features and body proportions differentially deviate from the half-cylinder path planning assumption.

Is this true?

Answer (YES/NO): NO